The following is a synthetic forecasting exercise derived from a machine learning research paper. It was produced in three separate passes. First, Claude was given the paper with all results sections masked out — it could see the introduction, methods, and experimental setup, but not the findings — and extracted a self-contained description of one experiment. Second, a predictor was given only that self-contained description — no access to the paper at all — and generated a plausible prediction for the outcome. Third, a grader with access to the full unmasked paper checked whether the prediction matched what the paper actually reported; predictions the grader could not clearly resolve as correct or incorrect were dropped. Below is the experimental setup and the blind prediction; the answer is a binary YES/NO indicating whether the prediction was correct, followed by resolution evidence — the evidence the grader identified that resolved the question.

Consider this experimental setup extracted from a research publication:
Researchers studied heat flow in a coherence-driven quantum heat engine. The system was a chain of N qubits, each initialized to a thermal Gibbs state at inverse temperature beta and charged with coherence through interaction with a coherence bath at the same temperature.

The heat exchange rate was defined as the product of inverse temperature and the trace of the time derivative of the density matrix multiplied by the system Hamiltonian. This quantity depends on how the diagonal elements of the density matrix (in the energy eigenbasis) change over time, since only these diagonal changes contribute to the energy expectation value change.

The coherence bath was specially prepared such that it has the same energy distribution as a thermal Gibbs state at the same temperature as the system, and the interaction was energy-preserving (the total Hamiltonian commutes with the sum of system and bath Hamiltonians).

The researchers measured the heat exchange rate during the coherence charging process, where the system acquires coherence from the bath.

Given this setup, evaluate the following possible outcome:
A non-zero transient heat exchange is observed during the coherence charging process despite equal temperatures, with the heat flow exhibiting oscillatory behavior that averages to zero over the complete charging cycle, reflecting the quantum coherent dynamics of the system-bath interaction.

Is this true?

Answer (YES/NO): NO